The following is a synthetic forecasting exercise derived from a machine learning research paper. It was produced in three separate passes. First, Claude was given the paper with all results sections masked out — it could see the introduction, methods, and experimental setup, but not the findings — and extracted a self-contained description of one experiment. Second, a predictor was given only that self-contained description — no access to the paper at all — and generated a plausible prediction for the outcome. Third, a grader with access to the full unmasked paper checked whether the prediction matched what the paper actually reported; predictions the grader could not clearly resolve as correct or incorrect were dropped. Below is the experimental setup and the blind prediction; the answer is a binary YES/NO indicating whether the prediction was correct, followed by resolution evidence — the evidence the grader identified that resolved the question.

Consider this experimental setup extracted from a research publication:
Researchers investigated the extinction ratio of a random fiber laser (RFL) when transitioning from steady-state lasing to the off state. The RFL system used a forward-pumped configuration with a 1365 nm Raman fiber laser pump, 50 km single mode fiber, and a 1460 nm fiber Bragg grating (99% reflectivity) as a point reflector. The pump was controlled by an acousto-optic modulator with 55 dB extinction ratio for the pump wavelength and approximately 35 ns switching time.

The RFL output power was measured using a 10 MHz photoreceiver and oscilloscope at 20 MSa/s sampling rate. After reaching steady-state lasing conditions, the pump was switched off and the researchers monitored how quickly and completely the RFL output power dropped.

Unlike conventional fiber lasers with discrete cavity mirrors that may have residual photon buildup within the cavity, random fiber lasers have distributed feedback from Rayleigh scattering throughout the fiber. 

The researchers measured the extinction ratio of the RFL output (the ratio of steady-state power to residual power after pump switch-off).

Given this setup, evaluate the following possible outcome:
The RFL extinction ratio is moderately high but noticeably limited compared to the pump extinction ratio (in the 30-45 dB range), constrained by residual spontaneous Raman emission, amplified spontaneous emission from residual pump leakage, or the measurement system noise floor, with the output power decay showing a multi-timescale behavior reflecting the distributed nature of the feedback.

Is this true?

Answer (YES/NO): NO